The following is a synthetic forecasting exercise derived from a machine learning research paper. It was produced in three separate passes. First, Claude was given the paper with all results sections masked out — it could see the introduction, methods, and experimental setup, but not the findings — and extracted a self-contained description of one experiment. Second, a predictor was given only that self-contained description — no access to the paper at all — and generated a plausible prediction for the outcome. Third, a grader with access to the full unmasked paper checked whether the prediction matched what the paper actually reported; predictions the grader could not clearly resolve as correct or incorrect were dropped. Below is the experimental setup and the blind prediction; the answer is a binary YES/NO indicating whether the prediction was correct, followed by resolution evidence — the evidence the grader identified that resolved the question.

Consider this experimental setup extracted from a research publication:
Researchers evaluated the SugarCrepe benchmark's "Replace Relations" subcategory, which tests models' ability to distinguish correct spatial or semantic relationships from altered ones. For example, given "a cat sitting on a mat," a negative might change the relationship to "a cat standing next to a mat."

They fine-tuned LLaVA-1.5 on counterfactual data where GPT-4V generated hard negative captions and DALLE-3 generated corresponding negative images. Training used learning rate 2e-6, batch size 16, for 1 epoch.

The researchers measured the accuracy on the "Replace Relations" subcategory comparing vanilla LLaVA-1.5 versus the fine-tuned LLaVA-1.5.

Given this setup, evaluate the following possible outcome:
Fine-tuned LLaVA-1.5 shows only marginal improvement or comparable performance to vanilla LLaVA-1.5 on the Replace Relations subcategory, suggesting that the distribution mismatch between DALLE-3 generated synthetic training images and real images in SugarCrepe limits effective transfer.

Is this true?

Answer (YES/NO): NO